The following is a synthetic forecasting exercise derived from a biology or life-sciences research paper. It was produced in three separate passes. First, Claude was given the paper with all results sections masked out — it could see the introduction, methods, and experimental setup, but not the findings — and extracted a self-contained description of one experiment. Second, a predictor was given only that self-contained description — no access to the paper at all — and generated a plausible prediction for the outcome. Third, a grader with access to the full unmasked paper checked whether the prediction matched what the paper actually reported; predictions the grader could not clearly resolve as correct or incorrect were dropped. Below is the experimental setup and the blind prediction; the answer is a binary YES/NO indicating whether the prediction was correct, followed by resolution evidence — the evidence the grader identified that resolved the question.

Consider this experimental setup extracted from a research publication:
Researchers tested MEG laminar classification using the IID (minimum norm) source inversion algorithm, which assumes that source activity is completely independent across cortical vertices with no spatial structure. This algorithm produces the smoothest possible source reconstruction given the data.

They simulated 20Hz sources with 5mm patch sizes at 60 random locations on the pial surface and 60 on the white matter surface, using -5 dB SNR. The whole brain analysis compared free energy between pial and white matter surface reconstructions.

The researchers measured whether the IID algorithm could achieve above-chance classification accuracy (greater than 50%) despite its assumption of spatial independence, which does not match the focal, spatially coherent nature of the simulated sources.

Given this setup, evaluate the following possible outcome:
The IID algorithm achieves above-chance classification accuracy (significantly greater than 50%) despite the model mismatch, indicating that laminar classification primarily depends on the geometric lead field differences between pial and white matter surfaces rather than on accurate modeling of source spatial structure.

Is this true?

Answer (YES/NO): NO